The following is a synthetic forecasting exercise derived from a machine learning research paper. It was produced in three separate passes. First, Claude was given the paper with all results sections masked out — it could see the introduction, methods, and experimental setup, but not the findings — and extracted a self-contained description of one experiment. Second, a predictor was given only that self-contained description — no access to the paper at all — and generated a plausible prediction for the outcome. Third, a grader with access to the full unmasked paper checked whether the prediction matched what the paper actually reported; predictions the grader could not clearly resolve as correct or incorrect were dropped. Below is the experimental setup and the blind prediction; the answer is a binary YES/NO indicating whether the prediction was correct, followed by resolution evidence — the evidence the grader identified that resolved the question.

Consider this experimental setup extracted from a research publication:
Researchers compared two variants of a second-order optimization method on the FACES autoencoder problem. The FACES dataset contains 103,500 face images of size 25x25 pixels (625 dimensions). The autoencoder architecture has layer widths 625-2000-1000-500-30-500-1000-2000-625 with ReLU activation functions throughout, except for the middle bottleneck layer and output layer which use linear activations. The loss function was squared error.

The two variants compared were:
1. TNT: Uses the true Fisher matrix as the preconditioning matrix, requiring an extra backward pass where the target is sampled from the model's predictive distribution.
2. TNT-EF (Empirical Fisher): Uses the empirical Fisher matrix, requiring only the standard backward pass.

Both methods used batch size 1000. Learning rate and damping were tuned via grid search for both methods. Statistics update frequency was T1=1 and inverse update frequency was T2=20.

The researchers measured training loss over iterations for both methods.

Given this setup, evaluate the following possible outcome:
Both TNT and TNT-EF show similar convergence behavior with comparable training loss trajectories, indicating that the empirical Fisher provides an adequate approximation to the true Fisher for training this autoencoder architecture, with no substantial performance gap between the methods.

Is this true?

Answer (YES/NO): NO